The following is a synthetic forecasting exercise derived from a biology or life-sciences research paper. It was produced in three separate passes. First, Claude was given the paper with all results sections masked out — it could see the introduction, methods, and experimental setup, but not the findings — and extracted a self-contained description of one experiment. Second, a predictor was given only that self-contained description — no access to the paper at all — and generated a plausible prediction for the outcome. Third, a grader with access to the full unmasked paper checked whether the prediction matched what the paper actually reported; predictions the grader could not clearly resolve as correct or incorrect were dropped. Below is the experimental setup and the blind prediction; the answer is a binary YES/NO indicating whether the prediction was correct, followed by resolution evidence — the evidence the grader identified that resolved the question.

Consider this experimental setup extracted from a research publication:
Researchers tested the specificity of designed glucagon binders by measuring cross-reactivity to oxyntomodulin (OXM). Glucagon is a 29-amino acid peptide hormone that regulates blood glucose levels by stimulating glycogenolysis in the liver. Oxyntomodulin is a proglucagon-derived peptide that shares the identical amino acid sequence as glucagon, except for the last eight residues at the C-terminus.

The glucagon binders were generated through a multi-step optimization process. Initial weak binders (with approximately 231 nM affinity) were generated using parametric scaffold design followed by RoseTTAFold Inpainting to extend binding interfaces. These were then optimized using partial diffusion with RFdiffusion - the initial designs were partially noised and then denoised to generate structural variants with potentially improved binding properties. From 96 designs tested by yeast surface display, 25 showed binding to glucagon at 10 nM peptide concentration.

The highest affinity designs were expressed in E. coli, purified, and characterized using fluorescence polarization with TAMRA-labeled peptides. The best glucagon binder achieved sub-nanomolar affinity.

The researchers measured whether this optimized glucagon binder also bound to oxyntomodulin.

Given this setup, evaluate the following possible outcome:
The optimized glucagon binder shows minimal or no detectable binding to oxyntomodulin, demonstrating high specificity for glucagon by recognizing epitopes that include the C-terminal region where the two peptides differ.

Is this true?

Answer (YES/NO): YES